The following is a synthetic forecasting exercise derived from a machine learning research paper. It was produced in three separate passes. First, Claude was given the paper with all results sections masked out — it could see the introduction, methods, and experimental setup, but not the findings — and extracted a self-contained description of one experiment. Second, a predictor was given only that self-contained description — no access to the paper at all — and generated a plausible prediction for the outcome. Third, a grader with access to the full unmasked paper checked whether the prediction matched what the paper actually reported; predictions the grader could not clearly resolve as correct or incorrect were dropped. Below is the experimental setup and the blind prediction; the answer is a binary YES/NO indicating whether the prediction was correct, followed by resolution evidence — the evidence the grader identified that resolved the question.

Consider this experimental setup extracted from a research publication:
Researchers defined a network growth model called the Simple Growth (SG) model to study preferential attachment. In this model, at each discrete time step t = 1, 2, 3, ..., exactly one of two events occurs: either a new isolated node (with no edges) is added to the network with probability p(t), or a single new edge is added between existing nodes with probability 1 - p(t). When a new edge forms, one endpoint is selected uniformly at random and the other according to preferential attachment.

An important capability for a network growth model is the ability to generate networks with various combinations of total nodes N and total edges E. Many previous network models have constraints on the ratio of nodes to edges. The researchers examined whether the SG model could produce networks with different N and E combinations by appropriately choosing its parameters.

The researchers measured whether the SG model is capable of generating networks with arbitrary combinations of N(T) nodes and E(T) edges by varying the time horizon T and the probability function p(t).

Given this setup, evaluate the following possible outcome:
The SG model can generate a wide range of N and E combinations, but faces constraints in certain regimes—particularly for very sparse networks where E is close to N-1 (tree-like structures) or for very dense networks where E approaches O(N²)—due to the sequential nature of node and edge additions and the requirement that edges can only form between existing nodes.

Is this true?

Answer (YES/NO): NO